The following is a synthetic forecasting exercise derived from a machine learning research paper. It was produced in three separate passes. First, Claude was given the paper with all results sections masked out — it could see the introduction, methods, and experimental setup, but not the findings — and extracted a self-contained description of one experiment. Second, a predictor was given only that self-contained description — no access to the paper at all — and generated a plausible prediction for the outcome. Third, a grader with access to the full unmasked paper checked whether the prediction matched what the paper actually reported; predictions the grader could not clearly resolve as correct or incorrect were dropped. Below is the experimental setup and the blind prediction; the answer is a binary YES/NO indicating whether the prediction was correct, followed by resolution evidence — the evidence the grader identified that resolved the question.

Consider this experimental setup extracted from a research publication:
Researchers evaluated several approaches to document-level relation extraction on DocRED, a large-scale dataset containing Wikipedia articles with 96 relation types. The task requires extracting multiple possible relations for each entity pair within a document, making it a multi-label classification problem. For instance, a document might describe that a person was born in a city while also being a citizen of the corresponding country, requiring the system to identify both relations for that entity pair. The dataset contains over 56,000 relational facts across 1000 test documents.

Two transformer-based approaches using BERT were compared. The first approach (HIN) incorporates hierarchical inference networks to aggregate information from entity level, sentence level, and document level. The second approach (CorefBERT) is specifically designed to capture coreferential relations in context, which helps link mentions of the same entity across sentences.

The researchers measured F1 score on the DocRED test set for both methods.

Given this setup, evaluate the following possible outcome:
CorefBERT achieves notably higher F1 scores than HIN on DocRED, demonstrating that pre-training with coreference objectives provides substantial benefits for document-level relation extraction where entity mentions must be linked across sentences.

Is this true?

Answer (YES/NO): NO